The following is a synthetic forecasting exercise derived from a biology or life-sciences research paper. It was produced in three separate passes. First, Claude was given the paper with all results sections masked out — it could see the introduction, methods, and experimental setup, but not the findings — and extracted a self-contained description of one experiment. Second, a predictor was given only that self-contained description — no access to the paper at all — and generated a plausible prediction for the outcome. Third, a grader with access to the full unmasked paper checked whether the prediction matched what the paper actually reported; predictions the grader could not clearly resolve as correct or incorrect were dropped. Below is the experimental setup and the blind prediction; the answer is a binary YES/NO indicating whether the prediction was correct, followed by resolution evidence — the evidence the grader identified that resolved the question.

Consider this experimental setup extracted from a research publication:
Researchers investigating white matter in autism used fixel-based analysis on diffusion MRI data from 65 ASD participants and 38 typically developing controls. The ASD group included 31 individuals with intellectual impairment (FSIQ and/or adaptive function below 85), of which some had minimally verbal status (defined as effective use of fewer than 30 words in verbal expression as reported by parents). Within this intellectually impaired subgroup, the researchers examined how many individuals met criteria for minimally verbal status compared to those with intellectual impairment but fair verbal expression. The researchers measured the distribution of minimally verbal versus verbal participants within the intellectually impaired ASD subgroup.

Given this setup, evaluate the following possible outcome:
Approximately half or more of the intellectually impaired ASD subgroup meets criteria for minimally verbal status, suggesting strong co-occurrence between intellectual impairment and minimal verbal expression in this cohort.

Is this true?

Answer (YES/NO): NO